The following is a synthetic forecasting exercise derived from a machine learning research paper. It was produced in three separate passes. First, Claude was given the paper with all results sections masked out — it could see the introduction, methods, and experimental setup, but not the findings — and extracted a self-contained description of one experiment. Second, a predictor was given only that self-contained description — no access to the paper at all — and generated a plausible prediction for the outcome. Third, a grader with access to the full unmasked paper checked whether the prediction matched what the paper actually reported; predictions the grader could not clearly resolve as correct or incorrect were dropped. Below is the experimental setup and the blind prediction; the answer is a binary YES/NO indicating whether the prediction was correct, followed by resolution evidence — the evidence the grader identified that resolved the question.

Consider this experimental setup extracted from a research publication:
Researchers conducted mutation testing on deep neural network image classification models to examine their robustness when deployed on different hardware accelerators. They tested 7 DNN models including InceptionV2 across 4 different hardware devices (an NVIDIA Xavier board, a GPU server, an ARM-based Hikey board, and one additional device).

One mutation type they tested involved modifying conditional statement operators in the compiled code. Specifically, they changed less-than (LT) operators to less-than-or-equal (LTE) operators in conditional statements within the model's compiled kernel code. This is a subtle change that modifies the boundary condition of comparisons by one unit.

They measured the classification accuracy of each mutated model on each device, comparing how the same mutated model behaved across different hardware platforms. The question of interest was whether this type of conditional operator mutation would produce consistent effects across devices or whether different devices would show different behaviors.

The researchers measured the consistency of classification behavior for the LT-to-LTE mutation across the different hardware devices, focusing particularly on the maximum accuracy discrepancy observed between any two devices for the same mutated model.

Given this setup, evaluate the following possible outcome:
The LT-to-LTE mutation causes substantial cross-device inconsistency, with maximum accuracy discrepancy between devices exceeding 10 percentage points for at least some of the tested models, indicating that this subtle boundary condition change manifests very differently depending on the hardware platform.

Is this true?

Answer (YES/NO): YES